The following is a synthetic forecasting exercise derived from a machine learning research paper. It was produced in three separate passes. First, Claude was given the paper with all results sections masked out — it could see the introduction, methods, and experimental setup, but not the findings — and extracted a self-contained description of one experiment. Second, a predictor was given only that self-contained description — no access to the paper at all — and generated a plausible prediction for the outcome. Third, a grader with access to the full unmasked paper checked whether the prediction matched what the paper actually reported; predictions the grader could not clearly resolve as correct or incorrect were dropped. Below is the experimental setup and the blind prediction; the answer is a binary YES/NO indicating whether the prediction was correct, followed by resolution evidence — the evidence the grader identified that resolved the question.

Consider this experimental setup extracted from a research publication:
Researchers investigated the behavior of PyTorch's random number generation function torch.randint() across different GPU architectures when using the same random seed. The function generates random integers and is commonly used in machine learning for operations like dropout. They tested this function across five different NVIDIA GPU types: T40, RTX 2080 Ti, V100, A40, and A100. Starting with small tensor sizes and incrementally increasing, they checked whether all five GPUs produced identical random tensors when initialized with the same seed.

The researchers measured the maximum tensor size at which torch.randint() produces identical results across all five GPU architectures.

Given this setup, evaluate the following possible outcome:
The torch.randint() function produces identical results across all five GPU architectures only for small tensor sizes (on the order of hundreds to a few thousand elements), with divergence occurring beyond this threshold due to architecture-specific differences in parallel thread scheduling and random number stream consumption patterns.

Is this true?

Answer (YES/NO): NO